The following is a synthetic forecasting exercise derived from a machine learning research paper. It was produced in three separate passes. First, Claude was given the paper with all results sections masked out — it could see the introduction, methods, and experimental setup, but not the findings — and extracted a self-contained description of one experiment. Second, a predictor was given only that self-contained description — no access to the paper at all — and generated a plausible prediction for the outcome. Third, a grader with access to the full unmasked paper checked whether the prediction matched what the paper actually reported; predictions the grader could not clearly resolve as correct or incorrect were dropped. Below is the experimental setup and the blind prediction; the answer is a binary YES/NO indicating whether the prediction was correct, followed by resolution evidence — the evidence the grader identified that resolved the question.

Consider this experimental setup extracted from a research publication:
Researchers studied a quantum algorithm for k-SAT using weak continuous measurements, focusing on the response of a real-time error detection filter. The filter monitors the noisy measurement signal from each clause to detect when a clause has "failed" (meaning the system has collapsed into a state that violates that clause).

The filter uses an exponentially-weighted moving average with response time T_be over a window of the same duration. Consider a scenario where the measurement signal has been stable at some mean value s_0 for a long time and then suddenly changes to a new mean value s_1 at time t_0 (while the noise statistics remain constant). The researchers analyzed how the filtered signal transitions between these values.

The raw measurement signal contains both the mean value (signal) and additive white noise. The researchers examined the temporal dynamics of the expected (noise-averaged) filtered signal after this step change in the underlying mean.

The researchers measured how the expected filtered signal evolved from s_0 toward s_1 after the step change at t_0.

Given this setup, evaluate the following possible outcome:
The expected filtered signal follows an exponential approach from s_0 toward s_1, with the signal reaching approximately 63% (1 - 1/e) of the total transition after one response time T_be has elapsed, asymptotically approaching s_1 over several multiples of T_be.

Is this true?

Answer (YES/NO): NO